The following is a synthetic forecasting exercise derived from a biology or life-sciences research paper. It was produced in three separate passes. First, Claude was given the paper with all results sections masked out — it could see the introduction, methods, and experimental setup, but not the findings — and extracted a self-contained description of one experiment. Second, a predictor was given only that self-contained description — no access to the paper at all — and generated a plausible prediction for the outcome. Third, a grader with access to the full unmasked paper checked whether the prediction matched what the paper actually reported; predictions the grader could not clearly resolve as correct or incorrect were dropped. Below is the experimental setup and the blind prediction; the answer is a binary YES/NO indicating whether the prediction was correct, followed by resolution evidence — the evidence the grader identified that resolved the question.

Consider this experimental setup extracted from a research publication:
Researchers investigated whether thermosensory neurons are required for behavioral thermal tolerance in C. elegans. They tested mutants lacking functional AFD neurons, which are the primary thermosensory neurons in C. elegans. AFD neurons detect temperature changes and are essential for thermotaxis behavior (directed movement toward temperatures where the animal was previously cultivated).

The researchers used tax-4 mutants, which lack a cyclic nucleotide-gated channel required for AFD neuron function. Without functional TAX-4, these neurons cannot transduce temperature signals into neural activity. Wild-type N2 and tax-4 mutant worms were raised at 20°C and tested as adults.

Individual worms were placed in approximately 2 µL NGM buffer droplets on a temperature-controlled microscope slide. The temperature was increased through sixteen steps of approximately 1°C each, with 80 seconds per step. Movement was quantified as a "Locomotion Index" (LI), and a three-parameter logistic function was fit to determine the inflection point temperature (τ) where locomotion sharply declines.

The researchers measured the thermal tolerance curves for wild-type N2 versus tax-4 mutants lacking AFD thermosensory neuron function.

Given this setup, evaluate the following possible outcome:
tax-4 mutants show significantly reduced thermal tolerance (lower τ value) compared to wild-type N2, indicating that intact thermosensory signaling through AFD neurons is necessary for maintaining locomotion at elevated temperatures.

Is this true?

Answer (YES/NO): NO